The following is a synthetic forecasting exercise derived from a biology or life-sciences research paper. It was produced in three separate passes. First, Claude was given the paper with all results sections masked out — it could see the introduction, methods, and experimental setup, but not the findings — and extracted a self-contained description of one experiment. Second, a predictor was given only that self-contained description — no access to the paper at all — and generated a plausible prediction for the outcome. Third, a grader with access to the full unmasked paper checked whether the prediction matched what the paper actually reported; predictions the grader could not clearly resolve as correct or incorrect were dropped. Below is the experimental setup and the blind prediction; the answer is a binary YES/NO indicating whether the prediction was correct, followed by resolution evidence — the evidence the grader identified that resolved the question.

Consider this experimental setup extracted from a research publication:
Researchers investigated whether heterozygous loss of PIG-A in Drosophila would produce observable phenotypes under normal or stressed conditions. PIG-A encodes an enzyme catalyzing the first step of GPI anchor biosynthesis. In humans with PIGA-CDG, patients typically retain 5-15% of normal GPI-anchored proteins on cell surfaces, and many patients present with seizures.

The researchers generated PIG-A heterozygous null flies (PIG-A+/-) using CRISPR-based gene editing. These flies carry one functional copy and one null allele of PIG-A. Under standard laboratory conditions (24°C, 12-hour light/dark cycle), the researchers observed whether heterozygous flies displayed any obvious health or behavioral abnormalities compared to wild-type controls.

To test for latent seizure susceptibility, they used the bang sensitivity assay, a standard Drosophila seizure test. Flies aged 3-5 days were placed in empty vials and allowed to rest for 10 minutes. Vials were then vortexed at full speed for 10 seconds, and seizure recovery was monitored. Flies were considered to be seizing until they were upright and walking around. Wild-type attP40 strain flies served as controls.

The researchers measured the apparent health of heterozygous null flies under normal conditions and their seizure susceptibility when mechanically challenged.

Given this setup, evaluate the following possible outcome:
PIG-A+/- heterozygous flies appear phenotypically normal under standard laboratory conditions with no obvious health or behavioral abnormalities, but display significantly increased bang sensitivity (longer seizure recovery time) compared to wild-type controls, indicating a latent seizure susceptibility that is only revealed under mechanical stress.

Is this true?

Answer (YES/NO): YES